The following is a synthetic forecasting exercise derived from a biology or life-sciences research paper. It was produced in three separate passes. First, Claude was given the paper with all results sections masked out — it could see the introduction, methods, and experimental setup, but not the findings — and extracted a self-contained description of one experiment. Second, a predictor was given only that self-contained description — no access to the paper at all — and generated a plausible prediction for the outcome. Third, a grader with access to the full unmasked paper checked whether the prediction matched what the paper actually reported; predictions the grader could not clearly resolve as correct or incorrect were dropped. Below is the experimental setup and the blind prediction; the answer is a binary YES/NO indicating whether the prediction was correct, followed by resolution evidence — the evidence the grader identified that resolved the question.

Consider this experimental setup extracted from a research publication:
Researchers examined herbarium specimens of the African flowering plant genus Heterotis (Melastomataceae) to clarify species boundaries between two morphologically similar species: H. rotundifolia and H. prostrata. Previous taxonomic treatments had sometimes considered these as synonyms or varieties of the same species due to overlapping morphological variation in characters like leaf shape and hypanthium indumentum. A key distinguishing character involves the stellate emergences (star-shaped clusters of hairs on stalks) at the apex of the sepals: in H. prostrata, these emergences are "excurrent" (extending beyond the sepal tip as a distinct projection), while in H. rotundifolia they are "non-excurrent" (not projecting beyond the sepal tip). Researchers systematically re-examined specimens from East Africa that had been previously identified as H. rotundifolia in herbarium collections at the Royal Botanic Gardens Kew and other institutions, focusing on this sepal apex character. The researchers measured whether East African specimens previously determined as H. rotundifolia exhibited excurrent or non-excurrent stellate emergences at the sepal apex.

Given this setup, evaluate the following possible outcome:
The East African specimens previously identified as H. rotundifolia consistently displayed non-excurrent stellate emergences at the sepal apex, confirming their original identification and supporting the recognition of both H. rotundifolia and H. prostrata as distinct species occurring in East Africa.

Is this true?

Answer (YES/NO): NO